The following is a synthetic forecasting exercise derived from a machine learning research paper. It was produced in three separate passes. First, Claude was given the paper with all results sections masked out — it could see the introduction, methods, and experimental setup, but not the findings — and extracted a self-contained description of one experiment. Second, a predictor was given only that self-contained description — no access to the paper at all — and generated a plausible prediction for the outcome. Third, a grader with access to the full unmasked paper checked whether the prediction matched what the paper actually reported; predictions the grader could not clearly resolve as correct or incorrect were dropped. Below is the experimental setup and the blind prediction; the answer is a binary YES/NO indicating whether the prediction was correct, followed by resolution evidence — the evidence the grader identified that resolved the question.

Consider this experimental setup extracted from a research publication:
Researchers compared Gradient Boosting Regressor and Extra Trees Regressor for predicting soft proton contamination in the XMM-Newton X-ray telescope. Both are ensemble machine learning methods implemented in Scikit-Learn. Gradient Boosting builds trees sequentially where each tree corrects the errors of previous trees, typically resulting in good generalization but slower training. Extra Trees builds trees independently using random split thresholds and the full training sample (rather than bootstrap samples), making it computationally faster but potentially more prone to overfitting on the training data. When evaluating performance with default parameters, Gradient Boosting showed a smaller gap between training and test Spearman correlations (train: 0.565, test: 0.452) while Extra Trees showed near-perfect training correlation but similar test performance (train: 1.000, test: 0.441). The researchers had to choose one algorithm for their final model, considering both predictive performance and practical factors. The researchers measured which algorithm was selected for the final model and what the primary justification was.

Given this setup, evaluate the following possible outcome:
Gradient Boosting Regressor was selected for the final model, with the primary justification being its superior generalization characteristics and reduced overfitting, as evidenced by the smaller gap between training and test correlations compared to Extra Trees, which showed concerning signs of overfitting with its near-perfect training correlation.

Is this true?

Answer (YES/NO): NO